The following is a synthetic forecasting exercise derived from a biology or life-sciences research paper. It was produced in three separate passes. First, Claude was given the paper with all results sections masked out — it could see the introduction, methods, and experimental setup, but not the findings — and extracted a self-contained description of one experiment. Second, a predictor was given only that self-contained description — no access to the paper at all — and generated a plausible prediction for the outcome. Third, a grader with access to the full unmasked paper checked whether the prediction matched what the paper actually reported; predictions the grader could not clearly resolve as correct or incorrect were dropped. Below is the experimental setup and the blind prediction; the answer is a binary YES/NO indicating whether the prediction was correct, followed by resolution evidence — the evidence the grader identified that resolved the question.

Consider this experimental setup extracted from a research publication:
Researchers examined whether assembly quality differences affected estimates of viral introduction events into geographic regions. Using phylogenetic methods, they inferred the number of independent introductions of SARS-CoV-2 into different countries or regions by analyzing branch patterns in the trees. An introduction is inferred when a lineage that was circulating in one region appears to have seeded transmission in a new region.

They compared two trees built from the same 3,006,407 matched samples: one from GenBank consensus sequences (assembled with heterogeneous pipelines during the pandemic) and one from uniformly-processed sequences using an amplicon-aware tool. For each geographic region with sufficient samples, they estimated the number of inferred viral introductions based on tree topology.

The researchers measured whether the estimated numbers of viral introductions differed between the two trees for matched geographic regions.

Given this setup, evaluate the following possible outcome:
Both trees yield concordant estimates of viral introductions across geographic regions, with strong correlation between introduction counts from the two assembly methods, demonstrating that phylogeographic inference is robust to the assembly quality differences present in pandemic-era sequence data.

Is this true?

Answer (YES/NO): NO